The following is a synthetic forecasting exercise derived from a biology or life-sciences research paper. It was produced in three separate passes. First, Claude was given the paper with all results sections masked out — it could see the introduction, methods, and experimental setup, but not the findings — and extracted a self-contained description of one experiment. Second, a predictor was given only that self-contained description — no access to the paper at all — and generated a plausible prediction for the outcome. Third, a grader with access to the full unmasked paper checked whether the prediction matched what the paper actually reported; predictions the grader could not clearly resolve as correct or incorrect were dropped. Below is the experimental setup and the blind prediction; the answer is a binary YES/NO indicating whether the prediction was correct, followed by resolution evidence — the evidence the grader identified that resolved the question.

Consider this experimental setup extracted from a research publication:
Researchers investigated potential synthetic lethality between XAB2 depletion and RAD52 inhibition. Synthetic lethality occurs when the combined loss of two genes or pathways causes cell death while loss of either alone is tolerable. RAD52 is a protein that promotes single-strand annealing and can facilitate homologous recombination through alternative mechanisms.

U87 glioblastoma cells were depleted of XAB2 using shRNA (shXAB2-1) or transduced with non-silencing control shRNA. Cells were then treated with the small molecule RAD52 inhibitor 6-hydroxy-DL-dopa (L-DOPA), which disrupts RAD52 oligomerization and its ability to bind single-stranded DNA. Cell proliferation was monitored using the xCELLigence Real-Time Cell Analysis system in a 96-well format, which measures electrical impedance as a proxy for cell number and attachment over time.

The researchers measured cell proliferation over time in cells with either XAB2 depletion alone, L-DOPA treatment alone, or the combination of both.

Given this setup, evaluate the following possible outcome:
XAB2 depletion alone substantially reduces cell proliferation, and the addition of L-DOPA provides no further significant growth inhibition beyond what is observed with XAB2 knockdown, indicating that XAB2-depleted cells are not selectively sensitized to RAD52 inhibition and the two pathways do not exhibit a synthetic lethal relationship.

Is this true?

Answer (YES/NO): NO